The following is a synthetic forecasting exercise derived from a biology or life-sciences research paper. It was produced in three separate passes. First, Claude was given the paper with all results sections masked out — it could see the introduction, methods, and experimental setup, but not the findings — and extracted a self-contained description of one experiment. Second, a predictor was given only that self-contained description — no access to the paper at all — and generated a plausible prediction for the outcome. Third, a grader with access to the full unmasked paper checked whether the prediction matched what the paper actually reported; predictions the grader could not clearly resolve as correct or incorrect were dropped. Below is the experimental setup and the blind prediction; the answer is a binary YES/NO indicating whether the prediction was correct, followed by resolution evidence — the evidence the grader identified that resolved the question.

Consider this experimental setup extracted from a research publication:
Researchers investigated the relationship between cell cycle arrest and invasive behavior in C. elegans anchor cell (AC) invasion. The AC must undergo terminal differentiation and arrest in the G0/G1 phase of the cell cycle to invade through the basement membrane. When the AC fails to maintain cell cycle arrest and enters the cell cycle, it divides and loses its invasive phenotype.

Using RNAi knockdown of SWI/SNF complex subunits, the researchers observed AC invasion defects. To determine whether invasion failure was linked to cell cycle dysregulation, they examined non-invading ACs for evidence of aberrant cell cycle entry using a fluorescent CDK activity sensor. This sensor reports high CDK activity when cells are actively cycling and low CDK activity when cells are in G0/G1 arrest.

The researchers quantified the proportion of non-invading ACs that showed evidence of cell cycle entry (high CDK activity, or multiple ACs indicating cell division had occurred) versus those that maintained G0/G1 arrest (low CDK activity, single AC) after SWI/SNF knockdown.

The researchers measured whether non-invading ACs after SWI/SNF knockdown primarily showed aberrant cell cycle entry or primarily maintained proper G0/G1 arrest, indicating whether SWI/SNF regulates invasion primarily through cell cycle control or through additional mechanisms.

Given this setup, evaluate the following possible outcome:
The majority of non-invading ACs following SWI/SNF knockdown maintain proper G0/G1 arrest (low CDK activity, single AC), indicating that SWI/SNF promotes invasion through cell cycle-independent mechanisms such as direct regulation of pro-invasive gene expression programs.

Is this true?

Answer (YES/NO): NO